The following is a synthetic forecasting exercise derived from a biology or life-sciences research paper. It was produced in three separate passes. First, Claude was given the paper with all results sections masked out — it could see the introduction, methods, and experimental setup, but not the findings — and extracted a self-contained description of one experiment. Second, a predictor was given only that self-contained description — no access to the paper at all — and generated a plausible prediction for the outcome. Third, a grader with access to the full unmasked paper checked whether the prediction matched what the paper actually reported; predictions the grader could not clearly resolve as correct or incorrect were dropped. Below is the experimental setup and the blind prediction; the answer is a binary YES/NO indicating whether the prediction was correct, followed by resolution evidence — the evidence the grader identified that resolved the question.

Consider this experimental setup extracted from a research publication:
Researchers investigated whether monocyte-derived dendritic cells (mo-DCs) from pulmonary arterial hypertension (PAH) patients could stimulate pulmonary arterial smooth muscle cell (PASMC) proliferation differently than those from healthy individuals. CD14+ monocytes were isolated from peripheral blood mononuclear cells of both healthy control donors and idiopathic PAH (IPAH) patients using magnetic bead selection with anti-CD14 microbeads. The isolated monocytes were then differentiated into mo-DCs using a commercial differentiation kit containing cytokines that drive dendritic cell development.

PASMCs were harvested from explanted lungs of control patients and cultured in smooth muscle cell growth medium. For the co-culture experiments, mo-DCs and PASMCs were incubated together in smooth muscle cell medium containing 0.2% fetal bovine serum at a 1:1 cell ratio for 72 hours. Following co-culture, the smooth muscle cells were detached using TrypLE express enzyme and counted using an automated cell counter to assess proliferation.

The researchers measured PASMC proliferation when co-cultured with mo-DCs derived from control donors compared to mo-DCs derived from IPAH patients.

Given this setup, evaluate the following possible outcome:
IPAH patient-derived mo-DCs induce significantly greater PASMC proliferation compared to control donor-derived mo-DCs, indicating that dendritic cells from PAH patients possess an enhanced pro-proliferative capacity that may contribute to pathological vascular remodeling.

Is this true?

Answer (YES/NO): YES